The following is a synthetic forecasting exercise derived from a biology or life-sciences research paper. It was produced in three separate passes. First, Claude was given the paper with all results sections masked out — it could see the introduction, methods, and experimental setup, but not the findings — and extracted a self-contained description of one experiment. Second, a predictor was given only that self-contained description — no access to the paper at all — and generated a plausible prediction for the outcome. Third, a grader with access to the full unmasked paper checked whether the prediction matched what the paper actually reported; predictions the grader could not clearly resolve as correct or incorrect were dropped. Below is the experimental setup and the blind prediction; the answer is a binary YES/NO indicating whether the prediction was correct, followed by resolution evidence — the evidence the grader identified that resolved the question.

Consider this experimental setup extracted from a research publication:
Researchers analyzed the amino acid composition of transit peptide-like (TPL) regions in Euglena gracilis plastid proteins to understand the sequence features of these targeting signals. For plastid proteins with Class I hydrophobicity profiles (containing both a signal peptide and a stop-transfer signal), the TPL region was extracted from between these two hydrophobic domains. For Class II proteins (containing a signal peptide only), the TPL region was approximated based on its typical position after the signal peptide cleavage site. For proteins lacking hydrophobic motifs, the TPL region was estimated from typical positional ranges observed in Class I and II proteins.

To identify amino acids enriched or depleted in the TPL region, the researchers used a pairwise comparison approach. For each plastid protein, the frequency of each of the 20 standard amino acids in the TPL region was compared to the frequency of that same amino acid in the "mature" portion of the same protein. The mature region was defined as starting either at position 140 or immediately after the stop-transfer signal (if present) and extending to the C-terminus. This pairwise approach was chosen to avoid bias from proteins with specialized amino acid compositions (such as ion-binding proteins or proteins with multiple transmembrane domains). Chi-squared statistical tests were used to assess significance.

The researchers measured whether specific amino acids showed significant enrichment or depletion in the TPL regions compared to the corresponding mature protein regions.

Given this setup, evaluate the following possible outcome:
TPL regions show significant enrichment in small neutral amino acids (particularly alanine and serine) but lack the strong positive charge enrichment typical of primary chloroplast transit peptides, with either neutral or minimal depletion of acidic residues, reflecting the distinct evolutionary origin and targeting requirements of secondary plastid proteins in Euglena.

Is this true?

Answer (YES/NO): NO